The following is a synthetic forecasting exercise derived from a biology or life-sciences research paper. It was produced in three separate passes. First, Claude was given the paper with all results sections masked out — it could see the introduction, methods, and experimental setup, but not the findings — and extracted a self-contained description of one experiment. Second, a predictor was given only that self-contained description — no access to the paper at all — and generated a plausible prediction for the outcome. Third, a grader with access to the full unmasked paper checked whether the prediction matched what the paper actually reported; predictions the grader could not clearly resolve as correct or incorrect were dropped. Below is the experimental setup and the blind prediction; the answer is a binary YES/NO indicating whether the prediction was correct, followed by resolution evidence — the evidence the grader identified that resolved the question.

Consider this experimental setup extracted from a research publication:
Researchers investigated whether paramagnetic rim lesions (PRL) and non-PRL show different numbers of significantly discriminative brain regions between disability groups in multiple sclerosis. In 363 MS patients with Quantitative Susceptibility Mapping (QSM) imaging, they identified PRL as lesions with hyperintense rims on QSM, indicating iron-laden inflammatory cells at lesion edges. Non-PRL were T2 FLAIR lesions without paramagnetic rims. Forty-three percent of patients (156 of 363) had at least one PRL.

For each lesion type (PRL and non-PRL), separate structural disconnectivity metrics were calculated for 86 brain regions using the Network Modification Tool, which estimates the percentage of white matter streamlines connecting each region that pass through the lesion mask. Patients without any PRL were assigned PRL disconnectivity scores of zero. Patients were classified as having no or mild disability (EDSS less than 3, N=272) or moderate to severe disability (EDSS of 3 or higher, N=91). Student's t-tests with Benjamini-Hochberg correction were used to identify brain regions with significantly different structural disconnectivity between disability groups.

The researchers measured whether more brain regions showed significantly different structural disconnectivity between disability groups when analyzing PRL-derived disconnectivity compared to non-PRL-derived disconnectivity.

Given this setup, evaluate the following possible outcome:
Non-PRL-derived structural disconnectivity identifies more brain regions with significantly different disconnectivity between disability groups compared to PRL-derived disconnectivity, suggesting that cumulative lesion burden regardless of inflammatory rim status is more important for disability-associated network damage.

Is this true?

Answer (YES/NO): YES